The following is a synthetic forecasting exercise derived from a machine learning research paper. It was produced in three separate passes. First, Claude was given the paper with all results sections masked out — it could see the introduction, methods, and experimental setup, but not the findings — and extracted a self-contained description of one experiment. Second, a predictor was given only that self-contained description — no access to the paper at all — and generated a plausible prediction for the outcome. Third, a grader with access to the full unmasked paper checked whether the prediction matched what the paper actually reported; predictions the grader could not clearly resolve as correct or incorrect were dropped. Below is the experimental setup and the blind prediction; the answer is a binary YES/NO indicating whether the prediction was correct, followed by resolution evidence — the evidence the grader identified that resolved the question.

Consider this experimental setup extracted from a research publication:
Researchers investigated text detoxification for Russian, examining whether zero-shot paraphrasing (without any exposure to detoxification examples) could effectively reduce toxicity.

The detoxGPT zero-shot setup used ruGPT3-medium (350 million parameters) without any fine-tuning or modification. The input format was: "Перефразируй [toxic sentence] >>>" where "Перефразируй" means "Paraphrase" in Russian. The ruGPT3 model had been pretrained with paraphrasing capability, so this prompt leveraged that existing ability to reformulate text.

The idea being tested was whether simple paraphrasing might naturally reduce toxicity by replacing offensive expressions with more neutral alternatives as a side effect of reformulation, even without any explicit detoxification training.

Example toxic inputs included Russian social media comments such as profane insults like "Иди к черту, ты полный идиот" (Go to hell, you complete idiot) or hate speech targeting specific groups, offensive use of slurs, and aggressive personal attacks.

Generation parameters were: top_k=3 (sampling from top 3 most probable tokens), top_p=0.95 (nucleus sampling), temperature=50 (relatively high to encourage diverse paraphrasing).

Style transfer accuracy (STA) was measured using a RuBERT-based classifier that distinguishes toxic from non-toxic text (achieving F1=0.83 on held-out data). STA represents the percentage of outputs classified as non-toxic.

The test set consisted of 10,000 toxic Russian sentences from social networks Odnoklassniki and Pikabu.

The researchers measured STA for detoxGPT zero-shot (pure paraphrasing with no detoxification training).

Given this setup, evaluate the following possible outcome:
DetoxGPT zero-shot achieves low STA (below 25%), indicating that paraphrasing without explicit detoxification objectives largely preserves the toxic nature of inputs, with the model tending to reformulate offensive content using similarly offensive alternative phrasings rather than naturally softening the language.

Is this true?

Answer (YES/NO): NO